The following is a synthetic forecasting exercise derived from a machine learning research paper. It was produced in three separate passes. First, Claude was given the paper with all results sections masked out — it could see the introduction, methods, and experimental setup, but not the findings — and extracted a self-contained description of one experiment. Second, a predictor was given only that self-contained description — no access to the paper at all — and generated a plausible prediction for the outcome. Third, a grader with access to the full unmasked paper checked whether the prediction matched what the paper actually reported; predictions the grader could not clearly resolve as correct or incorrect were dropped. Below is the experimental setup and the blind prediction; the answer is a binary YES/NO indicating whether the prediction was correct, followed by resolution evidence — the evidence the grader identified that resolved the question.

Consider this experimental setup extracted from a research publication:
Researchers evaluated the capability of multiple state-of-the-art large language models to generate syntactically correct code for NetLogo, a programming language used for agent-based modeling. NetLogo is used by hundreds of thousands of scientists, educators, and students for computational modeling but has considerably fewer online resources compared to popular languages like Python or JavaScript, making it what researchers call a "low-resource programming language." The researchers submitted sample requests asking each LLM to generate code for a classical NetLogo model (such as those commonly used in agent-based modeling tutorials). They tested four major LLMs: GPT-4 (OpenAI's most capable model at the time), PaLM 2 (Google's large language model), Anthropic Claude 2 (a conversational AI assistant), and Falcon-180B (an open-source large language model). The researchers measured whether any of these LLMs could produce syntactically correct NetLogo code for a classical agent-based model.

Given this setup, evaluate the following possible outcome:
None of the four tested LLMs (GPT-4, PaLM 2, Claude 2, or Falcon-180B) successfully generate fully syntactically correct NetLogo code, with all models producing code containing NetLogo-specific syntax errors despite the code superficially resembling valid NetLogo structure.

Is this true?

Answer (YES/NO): YES